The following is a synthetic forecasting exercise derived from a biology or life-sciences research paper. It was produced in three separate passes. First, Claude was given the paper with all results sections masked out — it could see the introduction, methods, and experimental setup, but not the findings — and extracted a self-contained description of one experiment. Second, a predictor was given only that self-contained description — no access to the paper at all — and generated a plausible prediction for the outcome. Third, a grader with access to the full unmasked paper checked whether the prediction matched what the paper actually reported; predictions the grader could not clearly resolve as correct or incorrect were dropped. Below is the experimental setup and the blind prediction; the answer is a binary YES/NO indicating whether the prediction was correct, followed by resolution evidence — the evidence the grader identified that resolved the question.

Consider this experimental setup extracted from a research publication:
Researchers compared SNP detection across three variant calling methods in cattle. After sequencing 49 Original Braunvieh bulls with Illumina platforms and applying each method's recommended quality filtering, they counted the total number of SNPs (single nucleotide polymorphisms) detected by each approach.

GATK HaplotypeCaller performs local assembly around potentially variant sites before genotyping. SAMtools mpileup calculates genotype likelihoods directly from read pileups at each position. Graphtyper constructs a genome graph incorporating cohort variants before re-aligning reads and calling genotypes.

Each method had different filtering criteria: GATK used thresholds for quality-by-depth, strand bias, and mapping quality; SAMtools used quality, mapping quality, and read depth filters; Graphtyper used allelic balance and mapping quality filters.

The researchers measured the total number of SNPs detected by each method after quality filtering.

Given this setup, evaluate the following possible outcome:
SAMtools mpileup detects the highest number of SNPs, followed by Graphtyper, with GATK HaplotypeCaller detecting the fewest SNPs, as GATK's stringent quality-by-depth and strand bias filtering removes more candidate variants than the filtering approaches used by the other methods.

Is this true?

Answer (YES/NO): NO